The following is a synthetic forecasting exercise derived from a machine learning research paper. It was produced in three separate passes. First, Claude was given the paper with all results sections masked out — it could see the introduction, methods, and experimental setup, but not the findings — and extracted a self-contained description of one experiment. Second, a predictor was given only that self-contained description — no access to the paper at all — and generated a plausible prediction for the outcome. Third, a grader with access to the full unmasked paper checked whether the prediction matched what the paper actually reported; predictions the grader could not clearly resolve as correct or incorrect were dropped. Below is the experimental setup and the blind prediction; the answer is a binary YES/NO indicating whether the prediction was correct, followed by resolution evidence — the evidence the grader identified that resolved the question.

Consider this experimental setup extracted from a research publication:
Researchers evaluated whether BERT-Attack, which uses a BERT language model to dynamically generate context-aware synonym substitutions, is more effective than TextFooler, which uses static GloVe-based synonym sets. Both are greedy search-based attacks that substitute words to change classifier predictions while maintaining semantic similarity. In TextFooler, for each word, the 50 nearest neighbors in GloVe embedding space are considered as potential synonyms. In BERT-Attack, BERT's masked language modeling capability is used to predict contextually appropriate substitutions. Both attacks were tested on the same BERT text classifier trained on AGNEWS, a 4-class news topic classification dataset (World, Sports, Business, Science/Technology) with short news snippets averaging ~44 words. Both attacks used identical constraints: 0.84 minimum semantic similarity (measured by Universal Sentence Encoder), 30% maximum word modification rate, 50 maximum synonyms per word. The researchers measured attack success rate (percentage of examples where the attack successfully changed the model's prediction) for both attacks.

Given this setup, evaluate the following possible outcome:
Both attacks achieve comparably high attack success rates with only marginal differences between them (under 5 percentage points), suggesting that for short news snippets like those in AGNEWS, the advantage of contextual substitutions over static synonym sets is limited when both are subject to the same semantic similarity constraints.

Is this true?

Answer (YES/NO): NO